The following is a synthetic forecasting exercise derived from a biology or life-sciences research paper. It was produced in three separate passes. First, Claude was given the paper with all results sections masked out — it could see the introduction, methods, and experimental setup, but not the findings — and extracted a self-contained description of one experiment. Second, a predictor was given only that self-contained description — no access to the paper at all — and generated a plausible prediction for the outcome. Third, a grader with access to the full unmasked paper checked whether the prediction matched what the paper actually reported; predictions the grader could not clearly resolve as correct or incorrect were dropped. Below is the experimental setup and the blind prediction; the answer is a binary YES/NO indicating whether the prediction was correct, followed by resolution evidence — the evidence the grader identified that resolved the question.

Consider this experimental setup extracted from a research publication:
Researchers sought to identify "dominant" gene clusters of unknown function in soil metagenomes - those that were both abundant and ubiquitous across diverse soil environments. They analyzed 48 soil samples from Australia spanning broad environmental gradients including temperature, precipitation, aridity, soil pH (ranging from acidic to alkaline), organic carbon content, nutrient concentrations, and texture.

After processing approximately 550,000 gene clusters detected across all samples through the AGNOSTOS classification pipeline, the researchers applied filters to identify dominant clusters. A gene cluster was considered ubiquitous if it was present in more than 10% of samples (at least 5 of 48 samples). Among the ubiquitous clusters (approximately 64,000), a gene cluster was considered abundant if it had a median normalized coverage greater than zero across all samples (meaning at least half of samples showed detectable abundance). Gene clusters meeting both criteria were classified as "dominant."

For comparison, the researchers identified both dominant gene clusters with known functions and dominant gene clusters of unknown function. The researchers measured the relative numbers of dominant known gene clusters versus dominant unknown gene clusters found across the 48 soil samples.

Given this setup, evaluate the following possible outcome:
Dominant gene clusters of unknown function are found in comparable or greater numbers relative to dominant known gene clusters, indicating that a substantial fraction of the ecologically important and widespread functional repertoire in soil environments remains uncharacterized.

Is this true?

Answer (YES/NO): NO